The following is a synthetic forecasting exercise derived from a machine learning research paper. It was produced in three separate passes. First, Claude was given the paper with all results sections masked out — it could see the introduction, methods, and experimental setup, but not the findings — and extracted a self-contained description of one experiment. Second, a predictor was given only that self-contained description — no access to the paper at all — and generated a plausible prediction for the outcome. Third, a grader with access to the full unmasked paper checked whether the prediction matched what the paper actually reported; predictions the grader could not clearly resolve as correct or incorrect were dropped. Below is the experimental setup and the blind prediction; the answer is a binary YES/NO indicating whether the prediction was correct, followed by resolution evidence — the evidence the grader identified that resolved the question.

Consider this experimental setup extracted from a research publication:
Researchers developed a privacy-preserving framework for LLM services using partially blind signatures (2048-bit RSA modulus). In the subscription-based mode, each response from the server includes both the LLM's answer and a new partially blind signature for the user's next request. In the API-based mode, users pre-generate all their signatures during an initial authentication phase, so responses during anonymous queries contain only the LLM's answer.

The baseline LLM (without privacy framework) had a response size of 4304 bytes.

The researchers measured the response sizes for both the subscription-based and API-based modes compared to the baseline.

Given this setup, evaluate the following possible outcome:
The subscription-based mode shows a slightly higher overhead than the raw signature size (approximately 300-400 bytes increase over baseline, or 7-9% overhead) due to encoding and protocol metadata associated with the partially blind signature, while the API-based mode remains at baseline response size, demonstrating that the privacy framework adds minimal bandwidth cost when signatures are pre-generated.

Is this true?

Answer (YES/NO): YES